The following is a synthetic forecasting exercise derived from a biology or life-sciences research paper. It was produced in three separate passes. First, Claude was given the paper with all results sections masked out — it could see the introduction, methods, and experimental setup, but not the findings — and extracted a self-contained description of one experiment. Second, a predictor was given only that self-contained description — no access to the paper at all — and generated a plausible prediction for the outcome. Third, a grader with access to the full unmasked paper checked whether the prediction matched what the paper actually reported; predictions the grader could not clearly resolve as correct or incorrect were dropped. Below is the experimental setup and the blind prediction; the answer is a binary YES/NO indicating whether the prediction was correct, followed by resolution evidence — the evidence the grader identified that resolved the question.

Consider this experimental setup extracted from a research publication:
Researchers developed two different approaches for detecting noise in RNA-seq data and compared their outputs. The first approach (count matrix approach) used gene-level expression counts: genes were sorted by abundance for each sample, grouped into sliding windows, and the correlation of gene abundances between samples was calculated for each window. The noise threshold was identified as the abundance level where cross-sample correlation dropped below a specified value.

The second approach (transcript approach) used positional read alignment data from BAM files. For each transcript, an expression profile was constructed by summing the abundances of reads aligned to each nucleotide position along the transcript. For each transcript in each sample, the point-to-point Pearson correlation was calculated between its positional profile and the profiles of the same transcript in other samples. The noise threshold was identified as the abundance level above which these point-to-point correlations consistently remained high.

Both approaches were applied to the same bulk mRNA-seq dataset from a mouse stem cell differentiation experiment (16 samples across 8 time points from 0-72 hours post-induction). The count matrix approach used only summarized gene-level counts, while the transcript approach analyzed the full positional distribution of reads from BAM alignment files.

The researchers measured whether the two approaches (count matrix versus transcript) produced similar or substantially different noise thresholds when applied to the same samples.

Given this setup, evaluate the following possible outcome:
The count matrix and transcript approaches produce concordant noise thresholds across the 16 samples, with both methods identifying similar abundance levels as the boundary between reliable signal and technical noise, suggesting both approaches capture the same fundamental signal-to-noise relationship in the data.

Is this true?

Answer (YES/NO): YES